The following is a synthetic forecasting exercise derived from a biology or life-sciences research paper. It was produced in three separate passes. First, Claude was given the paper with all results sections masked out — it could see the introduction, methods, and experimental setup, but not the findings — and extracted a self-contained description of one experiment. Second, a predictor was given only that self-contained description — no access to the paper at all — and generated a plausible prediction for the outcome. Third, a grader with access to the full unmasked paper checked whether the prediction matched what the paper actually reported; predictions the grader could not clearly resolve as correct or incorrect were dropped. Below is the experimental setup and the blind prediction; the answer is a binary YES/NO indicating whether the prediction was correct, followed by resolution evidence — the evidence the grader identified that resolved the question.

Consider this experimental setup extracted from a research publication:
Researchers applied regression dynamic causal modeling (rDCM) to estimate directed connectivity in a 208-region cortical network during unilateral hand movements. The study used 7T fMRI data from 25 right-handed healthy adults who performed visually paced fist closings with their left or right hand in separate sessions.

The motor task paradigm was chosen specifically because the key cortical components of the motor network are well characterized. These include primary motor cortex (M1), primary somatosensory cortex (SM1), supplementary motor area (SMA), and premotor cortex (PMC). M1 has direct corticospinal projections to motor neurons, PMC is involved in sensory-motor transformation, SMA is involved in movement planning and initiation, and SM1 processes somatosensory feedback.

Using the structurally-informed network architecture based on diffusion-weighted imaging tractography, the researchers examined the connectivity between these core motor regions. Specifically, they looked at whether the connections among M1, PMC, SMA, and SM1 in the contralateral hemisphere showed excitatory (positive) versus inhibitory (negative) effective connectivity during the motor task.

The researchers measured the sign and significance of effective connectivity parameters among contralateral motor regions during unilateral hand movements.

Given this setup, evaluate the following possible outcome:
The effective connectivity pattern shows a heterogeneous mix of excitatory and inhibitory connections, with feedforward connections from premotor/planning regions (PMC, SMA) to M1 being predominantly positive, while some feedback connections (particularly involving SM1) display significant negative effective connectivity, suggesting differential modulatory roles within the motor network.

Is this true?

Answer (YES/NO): NO